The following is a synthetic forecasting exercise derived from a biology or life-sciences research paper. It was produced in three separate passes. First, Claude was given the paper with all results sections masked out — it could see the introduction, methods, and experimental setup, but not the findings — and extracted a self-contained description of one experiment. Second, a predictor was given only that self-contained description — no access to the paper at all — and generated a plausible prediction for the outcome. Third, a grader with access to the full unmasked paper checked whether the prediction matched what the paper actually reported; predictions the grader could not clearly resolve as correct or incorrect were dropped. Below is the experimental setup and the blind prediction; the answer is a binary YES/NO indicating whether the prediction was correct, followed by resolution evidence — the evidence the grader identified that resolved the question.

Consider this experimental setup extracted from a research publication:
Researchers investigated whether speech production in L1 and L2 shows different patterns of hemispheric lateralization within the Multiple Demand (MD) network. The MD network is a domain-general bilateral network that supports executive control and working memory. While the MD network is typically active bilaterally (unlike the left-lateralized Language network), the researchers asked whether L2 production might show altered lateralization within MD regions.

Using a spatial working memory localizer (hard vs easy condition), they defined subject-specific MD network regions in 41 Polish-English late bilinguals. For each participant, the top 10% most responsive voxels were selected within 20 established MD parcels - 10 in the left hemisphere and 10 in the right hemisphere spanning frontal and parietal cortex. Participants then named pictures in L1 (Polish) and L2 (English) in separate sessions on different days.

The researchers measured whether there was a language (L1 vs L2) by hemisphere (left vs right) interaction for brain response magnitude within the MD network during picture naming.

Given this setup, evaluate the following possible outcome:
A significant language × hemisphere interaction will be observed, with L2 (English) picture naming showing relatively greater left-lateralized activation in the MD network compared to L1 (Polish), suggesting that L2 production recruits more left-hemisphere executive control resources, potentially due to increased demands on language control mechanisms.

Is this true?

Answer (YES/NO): YES